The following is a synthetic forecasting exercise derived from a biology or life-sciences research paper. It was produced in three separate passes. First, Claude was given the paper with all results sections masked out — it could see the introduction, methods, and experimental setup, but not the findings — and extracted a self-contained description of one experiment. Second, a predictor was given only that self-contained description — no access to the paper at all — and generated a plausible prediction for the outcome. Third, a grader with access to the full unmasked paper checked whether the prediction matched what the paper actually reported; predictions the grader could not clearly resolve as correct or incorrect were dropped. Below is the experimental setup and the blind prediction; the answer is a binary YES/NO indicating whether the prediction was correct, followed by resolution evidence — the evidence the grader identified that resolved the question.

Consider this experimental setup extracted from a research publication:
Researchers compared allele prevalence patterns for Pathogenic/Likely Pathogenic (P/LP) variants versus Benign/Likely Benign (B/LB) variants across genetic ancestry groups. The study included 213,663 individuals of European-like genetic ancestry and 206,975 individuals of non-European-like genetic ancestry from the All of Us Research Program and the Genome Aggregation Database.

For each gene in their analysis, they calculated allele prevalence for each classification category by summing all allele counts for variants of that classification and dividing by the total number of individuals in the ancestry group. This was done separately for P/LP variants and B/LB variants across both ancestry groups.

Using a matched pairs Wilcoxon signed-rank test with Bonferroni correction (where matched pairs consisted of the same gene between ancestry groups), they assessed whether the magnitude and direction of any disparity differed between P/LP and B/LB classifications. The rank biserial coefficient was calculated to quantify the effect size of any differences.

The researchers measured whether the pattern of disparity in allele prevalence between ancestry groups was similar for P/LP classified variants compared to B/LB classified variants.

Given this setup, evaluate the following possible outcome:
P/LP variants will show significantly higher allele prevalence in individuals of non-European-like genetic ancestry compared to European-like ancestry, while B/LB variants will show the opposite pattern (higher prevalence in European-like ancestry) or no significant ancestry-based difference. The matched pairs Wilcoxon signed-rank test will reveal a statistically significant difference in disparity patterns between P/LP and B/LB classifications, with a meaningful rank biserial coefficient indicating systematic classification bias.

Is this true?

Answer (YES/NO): NO